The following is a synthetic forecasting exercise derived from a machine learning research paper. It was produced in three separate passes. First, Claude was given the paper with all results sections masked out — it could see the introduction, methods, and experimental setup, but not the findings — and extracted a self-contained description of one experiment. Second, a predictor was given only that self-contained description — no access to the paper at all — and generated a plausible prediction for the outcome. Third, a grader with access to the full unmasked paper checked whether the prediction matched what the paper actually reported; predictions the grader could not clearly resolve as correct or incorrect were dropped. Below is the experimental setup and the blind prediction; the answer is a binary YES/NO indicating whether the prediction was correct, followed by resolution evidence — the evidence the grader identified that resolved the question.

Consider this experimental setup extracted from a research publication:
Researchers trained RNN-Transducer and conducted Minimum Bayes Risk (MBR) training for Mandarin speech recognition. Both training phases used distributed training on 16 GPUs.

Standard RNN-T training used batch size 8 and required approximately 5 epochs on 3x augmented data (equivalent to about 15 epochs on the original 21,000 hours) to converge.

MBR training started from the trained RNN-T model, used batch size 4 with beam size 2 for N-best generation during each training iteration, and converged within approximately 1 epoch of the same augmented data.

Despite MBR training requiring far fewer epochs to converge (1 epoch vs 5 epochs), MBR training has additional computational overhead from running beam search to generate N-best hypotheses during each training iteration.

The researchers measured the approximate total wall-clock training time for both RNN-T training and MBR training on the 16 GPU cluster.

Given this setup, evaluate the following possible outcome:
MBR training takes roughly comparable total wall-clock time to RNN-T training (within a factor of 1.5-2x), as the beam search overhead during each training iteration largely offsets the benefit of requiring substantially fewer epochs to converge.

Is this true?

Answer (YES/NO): YES